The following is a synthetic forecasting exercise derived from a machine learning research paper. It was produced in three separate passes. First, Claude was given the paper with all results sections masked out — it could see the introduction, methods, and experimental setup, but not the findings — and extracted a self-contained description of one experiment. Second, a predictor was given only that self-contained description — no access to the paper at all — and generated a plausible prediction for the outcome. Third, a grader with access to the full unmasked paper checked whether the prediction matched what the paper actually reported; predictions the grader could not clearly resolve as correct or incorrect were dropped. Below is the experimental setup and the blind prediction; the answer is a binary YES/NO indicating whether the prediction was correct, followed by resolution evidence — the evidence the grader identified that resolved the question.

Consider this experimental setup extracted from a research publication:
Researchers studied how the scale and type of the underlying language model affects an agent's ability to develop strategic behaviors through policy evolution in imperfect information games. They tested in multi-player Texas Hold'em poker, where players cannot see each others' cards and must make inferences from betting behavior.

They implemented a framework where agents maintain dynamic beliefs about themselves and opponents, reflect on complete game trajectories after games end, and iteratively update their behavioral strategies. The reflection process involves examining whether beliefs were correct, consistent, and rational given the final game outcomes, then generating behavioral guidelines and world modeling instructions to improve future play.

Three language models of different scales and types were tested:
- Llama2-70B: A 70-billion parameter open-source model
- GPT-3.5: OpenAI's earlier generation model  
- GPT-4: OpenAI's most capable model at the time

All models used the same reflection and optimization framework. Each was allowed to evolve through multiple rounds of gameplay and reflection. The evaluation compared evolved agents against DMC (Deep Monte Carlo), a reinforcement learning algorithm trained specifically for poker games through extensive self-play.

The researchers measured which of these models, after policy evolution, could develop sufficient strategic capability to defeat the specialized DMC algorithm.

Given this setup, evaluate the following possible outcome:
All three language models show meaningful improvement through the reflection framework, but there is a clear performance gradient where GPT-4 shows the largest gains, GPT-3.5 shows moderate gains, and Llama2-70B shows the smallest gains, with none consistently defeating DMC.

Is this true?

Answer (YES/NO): NO